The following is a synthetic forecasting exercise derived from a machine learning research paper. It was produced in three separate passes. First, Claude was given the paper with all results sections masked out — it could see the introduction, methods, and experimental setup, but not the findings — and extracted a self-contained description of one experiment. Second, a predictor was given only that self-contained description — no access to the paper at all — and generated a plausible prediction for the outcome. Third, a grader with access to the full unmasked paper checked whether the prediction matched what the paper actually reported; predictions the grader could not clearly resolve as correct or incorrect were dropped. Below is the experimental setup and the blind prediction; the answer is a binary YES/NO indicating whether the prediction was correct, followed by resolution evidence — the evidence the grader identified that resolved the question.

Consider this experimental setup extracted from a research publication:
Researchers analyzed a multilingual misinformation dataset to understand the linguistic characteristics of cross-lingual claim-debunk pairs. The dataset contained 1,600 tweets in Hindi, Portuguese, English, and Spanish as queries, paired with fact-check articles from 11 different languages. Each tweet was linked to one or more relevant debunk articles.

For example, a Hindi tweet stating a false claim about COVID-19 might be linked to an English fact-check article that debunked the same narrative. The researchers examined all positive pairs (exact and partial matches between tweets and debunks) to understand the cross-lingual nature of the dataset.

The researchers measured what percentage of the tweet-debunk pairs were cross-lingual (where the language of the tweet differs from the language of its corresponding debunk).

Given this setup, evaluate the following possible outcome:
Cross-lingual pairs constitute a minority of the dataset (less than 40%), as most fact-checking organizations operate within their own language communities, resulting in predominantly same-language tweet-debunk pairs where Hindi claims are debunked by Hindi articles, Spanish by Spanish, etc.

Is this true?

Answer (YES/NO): NO